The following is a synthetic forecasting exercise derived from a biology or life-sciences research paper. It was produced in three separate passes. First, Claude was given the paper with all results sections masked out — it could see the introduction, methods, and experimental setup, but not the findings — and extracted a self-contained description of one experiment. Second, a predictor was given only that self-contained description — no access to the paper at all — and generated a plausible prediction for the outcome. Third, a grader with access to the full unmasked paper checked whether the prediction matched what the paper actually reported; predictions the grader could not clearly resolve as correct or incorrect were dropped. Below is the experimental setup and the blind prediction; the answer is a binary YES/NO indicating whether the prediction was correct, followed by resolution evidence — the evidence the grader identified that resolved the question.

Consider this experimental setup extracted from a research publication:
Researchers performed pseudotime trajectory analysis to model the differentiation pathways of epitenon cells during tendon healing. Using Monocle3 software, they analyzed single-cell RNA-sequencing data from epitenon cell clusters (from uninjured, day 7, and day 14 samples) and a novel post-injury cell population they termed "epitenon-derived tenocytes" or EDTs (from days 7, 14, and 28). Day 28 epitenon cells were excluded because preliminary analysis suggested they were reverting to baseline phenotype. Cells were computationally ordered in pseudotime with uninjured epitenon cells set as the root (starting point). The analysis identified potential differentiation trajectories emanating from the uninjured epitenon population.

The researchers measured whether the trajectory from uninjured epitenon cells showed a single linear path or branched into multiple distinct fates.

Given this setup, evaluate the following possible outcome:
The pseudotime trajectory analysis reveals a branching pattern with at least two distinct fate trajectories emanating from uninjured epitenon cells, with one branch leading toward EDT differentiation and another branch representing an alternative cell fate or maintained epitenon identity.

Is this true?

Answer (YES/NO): YES